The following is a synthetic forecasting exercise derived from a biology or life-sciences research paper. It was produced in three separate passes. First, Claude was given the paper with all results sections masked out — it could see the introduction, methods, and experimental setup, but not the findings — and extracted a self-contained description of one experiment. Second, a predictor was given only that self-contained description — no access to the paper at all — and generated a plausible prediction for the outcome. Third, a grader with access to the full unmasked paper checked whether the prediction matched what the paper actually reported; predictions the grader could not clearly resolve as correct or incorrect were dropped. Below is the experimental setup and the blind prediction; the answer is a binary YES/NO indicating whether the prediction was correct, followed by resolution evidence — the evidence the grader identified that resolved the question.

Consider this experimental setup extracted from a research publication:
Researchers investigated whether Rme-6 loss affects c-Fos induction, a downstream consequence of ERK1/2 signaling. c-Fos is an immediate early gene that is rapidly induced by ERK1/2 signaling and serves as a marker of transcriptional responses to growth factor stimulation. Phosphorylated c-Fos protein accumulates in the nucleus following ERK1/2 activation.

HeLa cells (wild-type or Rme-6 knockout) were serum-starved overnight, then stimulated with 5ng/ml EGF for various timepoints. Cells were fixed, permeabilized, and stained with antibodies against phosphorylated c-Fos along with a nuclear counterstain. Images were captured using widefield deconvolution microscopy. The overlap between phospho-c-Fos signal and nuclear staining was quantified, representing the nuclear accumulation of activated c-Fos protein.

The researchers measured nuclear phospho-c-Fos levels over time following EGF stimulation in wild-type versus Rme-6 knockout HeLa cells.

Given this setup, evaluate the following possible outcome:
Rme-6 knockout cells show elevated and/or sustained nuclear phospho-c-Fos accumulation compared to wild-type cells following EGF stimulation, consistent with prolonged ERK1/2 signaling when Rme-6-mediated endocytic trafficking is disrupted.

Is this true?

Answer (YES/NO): NO